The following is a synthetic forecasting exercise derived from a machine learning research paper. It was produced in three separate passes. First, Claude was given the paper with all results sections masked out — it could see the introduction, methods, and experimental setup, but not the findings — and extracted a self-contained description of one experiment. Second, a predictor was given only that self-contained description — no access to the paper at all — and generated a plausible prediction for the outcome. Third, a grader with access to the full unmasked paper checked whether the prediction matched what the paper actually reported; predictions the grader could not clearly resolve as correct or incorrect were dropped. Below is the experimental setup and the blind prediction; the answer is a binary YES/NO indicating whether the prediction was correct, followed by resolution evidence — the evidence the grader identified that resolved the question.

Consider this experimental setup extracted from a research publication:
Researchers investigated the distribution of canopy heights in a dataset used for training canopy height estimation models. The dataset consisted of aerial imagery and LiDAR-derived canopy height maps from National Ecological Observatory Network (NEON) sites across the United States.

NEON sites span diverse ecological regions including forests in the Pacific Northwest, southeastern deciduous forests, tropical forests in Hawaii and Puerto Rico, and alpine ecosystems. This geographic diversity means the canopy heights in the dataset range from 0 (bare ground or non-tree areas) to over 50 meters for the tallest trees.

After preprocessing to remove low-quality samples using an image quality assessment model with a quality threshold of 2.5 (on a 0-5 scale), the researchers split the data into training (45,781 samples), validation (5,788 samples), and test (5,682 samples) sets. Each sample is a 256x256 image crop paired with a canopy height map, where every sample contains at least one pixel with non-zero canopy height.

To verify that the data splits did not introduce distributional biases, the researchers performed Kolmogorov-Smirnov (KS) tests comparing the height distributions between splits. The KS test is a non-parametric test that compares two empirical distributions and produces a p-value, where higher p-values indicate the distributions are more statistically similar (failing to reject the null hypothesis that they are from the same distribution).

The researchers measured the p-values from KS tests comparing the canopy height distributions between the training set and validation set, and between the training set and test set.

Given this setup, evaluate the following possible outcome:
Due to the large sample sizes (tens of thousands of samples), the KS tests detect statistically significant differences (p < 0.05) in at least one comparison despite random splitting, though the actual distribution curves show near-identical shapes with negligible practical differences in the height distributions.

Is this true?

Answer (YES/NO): NO